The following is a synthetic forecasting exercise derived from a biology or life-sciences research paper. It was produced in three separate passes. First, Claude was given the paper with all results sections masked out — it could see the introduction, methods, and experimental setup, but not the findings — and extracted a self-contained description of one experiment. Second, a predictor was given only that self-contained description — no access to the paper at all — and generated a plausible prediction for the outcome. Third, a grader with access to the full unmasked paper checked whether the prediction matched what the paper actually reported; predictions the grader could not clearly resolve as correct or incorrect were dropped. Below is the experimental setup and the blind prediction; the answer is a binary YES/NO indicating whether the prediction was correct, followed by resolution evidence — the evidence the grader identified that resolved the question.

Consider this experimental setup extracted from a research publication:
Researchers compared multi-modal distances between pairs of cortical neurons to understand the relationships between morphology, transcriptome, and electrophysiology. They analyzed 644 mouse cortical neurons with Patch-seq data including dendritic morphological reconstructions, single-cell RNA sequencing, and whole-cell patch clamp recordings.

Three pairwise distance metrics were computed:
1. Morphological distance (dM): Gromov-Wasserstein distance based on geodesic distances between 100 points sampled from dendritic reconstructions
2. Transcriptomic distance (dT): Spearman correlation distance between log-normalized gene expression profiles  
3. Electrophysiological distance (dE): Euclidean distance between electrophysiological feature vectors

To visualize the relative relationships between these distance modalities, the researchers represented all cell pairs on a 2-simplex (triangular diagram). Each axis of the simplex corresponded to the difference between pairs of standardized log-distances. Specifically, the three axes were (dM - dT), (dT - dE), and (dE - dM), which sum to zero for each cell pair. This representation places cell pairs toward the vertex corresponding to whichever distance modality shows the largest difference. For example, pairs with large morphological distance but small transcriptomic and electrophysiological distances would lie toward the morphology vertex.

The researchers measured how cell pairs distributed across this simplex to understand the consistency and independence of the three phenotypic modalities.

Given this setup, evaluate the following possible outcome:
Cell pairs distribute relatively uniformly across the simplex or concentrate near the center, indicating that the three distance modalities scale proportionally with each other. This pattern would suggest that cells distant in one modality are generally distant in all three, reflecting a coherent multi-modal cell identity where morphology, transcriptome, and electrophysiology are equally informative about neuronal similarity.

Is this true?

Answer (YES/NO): NO